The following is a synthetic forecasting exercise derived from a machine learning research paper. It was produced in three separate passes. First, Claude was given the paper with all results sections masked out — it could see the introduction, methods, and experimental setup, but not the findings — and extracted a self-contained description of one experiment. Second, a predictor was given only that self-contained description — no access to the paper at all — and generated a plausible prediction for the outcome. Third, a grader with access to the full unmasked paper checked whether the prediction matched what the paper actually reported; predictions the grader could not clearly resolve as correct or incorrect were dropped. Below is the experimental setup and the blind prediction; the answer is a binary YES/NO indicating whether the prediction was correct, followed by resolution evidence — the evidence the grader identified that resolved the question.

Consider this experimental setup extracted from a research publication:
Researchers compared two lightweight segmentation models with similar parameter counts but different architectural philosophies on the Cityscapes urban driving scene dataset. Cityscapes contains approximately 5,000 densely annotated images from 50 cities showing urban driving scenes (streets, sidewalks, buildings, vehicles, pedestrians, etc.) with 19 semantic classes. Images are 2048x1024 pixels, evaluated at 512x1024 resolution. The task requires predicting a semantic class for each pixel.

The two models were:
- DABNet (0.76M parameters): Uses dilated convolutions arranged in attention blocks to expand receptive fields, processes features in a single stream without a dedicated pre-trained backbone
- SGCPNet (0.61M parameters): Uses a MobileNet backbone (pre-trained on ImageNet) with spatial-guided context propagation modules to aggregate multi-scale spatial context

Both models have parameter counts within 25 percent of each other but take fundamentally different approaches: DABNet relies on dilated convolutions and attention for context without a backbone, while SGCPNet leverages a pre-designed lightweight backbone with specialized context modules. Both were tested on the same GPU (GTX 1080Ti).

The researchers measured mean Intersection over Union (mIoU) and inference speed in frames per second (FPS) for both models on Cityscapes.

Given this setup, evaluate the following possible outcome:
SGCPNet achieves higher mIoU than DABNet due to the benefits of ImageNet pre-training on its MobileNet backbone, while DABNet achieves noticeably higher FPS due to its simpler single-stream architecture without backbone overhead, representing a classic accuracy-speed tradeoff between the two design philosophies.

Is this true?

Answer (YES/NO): NO